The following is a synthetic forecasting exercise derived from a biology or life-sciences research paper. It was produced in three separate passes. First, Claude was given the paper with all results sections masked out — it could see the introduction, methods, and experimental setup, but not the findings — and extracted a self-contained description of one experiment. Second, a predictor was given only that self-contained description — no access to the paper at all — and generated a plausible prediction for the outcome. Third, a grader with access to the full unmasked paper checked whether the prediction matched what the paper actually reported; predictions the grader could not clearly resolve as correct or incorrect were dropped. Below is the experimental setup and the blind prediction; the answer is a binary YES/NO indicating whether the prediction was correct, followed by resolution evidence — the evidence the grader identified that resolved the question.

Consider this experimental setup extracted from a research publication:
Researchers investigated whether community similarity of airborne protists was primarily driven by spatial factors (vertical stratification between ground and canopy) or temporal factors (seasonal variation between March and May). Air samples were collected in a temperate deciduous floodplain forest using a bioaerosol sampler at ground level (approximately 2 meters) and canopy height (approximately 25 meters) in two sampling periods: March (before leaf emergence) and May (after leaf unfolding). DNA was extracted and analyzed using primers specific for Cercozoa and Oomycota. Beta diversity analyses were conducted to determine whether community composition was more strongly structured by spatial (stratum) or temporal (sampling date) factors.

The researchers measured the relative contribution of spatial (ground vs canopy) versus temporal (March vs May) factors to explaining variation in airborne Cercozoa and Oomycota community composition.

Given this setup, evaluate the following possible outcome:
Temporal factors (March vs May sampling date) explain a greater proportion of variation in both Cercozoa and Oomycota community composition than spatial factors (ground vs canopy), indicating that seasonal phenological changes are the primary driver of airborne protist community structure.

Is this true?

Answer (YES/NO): NO